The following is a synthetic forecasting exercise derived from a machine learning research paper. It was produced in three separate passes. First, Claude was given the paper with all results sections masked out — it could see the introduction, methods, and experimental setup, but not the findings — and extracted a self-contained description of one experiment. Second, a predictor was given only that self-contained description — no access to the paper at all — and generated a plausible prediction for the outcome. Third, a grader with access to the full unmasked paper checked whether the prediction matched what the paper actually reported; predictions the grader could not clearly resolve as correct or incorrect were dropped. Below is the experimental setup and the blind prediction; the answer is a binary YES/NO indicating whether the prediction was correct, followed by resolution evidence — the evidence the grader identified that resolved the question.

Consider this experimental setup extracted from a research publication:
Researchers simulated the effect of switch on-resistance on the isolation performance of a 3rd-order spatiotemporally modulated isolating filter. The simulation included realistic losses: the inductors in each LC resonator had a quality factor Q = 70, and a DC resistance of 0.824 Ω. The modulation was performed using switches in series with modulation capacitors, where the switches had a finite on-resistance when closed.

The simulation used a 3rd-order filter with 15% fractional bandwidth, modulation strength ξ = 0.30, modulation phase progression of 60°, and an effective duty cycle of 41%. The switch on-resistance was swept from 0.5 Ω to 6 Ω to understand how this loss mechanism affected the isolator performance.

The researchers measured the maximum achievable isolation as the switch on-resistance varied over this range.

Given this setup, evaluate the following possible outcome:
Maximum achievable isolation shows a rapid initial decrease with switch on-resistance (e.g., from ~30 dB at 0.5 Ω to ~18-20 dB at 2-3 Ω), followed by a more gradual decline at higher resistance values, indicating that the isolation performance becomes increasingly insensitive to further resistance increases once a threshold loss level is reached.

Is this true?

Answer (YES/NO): NO